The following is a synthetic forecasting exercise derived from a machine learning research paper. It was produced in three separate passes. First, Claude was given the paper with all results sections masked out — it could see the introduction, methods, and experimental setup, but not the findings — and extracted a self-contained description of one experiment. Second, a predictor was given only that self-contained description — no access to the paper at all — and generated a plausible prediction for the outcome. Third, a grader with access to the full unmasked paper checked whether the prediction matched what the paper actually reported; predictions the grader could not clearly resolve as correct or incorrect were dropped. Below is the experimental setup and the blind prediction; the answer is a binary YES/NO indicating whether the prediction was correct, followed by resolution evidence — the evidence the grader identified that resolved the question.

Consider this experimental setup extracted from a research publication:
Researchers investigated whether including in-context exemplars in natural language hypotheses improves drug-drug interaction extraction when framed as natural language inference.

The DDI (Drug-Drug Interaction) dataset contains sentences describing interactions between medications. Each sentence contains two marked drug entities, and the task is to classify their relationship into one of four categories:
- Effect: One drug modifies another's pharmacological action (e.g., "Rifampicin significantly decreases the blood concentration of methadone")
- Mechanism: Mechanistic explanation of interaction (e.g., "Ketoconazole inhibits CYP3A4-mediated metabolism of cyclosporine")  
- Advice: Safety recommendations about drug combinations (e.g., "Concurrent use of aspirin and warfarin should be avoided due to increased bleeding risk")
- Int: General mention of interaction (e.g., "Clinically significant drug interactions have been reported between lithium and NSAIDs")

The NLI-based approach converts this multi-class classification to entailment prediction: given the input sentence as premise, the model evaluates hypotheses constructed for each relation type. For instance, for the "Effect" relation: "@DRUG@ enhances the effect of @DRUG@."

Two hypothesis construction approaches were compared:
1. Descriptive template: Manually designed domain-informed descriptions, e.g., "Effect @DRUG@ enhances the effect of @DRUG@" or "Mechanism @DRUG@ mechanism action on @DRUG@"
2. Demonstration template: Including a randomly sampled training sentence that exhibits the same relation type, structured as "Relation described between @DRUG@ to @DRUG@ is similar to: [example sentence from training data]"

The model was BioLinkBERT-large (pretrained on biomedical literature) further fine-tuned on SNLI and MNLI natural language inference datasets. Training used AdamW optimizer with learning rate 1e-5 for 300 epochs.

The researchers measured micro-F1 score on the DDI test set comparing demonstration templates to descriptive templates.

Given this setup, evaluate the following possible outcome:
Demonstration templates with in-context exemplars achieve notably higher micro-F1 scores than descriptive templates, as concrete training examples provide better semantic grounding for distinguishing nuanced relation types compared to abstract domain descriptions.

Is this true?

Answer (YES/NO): NO